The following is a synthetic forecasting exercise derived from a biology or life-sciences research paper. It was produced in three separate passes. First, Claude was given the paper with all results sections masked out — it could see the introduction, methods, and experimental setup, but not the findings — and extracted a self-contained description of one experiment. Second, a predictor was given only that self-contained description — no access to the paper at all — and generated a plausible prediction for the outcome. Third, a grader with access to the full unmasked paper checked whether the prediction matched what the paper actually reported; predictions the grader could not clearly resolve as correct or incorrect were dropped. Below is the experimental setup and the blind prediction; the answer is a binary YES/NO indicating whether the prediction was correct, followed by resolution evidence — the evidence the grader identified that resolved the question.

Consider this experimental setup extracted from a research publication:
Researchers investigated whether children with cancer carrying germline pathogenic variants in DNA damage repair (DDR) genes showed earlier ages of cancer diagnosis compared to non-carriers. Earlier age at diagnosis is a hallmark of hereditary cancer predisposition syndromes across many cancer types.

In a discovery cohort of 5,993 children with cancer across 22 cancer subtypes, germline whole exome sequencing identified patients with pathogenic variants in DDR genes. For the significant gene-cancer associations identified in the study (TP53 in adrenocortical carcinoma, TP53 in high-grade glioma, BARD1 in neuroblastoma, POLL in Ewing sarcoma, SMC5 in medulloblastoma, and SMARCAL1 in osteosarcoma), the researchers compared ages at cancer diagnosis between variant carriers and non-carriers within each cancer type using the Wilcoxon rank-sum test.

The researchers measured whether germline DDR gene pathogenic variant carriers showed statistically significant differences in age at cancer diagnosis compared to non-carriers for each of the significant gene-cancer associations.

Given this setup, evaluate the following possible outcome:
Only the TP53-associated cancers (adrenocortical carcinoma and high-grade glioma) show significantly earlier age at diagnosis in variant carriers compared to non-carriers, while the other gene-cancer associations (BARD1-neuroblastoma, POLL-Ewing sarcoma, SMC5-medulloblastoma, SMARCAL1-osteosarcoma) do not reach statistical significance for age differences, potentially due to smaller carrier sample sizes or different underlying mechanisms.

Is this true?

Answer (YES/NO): NO